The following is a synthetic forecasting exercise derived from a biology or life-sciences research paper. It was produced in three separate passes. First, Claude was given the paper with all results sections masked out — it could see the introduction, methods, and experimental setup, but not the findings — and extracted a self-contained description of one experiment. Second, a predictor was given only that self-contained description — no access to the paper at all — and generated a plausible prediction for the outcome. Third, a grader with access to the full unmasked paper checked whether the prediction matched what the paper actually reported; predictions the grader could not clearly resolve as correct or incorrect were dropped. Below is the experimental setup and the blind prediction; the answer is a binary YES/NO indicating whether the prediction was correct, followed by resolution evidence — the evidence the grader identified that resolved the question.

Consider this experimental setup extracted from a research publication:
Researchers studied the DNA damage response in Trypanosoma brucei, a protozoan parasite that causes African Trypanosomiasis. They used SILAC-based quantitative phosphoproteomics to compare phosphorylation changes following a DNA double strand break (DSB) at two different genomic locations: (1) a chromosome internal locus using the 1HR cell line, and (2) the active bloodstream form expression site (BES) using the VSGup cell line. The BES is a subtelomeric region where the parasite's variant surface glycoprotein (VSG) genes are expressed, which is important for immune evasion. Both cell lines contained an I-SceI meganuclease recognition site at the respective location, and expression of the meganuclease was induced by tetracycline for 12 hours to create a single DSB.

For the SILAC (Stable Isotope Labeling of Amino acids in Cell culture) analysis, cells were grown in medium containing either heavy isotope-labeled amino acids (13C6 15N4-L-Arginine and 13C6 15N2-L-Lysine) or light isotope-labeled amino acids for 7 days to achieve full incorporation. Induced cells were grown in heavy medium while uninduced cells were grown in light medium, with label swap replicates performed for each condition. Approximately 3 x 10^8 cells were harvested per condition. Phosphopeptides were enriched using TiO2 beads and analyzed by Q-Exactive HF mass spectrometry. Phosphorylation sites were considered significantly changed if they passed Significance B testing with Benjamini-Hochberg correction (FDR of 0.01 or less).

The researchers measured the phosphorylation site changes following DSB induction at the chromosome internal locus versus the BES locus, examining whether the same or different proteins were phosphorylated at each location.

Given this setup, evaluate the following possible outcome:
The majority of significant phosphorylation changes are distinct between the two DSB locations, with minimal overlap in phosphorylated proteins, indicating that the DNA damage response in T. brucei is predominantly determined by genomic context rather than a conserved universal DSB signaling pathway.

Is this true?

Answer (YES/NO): YES